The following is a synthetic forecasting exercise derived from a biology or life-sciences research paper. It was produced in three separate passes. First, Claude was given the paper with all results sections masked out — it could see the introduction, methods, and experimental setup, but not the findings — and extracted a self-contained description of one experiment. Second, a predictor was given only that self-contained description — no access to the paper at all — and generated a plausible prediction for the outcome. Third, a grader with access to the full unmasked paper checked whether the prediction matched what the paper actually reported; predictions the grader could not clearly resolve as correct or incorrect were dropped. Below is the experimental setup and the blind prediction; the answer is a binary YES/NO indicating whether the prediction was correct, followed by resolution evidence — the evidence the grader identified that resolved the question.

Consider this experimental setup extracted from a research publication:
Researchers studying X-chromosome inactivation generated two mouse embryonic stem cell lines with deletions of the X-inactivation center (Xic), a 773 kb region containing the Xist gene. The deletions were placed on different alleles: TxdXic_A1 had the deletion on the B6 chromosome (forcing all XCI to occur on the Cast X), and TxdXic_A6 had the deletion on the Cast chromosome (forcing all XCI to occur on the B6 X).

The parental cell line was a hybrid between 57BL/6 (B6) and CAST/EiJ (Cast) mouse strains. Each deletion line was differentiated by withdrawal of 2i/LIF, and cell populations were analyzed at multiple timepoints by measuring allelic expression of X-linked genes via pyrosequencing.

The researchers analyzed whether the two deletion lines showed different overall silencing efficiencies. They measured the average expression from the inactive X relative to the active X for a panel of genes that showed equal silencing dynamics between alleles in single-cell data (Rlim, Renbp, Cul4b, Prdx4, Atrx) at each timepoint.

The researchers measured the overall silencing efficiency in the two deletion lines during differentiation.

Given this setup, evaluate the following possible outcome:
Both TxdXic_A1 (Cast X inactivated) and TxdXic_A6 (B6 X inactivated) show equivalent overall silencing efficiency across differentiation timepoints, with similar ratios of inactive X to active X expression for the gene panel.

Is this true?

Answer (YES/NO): NO